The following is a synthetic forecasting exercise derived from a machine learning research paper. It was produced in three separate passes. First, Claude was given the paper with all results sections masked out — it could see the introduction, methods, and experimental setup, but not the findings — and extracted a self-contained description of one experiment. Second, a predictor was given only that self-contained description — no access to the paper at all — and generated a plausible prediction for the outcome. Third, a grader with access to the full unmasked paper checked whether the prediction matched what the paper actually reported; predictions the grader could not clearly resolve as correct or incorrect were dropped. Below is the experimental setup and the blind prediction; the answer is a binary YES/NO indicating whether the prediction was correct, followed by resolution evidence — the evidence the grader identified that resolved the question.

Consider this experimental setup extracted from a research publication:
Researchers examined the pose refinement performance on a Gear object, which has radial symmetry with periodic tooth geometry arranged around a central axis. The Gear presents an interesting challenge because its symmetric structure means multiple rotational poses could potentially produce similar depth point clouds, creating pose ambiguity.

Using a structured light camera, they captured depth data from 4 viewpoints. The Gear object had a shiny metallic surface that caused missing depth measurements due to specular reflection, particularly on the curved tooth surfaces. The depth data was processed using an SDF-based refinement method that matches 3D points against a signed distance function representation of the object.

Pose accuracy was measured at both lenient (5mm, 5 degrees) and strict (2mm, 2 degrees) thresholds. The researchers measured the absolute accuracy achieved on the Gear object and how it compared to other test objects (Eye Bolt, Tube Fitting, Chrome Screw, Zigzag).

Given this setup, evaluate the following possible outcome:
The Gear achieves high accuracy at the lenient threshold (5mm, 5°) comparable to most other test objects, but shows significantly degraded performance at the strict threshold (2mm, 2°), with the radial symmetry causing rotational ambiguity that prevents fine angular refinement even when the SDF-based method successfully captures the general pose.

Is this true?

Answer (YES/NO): NO